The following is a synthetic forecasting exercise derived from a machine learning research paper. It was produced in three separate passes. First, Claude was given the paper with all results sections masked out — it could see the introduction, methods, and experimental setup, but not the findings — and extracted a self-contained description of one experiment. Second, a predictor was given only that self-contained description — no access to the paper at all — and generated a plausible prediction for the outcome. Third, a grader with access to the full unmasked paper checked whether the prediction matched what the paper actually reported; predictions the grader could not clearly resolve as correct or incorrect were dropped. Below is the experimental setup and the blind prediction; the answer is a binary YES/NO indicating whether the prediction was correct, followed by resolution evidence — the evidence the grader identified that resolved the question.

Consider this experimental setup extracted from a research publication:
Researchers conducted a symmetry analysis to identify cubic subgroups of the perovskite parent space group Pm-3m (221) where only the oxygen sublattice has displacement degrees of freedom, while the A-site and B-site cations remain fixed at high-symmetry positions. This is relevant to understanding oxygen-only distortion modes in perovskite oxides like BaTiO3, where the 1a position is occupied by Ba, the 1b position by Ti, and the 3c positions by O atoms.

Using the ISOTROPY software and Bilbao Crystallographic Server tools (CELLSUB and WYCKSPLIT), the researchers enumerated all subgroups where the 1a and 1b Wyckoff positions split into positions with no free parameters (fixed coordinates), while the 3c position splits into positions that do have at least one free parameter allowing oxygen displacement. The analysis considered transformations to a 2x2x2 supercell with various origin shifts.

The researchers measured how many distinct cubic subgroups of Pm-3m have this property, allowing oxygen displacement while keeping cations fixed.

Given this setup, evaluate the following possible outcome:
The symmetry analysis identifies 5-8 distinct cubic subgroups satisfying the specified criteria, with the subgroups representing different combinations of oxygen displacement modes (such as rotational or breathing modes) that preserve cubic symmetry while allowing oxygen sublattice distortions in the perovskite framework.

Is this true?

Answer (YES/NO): NO